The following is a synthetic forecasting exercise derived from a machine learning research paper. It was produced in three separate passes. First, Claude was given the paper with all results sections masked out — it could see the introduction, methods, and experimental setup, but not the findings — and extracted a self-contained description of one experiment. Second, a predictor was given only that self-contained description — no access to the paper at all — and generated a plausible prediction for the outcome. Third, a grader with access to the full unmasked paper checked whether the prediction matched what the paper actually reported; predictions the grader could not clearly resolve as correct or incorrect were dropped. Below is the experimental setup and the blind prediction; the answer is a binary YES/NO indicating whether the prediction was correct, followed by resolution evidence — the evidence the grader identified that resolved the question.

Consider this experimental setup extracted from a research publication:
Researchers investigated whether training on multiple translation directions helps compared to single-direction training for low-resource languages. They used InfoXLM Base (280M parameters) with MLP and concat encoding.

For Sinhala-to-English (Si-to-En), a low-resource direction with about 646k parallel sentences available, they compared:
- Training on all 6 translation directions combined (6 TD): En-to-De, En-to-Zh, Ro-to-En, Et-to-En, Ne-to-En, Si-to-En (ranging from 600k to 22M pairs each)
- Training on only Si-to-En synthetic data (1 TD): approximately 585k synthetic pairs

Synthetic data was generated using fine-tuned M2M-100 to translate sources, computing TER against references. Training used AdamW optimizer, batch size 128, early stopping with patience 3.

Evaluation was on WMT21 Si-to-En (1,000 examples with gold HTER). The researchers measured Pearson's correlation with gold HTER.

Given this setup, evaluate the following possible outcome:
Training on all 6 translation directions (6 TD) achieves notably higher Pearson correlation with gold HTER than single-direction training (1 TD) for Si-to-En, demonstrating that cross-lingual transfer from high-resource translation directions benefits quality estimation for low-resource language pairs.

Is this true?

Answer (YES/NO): NO